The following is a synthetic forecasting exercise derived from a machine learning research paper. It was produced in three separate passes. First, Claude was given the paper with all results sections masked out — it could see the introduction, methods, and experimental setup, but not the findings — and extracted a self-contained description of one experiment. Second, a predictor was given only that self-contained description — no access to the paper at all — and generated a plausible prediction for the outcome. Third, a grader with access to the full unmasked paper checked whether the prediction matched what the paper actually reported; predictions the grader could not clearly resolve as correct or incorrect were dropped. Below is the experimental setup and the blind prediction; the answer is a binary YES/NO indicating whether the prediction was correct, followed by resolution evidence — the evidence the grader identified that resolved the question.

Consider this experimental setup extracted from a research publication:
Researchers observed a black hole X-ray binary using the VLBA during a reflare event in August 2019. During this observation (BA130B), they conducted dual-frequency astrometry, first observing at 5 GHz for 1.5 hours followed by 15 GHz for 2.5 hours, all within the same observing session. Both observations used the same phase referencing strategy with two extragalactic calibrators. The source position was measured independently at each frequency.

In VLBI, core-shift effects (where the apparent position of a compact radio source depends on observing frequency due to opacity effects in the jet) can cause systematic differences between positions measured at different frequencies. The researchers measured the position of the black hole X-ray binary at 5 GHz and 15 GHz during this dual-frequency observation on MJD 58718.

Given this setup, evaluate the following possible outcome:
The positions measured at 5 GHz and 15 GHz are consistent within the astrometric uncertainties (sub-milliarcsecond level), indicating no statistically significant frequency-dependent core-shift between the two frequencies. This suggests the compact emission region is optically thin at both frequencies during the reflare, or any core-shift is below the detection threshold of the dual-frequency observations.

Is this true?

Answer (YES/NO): YES